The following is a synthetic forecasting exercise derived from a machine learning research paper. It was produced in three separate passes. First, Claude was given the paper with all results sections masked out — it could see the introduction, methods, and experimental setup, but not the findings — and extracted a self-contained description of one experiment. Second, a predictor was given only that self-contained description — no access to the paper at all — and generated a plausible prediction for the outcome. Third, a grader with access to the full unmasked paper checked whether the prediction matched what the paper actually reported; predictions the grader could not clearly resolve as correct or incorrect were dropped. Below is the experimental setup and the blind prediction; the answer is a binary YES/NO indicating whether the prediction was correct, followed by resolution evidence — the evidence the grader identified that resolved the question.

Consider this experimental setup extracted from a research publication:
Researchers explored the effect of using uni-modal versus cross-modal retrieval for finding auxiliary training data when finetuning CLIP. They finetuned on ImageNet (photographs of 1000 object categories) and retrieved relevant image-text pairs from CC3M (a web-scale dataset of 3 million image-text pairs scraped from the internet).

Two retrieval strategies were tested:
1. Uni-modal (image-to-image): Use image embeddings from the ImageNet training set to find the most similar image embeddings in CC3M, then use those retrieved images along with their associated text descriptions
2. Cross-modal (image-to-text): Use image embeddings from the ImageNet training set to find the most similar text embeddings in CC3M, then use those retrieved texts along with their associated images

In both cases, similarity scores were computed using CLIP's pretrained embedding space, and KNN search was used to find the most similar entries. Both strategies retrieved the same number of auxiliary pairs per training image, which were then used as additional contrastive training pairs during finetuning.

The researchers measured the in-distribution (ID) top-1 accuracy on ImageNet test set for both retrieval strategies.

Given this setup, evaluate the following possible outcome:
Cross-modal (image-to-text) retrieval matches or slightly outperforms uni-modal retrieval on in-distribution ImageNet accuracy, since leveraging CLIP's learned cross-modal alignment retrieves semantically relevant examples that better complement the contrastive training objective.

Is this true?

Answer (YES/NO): YES